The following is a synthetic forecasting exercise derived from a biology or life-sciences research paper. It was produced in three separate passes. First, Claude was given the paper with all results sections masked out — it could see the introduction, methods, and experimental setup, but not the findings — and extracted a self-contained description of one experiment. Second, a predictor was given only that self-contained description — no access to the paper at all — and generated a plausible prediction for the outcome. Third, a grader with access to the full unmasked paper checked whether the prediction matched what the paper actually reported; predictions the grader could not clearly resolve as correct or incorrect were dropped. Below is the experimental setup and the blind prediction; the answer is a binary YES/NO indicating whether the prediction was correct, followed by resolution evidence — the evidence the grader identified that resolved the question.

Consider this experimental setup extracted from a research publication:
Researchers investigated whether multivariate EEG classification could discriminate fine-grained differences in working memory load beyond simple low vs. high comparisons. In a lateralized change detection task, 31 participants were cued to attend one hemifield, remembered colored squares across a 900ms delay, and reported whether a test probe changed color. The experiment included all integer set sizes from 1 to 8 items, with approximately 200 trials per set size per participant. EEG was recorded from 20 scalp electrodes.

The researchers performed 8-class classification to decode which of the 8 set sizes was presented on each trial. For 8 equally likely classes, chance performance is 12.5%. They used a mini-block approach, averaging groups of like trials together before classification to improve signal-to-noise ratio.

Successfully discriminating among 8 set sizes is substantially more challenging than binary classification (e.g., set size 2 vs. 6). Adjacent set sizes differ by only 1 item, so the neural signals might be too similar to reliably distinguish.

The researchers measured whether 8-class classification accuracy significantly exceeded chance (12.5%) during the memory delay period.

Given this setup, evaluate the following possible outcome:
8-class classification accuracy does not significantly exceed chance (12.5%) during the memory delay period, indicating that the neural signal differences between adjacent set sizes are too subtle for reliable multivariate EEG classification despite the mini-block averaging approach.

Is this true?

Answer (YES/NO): NO